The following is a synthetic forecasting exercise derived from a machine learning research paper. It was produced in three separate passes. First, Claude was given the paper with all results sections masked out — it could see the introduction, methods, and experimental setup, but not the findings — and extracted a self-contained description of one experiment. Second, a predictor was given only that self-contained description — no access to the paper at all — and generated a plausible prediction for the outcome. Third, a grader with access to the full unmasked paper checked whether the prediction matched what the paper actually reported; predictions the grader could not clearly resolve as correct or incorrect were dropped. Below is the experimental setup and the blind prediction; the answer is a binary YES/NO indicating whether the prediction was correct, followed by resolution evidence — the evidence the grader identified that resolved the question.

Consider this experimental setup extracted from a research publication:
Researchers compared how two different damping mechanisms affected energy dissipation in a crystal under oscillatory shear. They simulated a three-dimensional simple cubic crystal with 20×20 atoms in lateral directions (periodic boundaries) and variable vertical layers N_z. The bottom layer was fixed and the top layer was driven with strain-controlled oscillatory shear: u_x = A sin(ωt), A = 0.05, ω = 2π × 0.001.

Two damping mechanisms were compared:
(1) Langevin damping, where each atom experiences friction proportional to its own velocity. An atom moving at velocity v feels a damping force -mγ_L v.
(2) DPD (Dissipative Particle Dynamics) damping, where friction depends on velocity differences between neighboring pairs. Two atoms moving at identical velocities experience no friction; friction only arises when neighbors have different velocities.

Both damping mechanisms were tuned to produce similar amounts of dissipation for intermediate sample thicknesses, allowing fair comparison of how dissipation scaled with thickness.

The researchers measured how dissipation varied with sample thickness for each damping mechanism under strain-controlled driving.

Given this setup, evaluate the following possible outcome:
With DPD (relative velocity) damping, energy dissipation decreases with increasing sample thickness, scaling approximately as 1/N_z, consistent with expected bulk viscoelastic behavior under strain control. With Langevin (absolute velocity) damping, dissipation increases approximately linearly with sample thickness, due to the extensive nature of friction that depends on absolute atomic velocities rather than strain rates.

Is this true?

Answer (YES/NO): YES